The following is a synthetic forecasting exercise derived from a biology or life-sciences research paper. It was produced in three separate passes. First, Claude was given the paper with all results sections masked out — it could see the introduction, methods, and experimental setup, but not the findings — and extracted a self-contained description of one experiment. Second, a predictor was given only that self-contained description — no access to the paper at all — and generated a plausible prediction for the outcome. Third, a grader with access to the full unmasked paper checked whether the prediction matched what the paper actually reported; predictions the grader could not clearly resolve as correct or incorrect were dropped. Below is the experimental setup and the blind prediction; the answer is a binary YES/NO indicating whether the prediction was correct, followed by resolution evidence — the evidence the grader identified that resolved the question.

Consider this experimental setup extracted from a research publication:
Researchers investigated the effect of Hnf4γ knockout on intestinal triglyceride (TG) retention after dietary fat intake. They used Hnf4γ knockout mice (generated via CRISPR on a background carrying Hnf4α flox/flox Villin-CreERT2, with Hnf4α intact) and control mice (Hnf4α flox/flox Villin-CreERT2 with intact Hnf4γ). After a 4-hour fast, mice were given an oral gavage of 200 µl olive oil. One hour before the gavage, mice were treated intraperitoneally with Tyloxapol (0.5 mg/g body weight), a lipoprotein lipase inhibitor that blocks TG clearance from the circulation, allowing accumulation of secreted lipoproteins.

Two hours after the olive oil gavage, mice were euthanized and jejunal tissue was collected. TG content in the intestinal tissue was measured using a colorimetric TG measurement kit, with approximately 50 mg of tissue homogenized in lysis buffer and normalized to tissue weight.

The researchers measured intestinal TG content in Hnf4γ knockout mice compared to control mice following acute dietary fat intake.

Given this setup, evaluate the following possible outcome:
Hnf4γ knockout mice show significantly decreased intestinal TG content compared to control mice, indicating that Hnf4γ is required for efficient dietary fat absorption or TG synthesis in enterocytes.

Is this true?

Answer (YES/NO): NO